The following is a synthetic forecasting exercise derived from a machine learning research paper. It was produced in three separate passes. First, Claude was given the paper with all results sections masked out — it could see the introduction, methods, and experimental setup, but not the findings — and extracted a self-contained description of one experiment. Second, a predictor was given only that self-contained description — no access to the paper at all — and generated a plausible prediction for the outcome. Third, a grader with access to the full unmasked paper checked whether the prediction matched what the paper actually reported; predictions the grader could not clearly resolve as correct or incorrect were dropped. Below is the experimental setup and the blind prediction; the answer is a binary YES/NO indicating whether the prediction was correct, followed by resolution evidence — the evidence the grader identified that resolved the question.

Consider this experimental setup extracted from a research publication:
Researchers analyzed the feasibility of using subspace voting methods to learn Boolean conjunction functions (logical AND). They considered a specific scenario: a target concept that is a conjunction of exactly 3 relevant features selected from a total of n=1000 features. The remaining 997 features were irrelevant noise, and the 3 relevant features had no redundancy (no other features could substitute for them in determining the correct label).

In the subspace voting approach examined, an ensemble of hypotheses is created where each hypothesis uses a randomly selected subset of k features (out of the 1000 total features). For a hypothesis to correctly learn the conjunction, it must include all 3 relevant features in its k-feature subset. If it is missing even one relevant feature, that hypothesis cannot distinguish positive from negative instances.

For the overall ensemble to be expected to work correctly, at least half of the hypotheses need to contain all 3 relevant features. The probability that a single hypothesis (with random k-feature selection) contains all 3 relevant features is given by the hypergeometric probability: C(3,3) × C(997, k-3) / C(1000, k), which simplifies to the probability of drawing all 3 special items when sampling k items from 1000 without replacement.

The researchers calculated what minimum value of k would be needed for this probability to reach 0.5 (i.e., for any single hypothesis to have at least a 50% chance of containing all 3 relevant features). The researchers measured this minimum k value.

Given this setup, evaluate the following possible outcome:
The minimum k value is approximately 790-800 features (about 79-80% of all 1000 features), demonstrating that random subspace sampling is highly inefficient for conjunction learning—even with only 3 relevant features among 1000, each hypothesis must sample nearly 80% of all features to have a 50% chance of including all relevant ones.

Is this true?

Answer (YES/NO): YES